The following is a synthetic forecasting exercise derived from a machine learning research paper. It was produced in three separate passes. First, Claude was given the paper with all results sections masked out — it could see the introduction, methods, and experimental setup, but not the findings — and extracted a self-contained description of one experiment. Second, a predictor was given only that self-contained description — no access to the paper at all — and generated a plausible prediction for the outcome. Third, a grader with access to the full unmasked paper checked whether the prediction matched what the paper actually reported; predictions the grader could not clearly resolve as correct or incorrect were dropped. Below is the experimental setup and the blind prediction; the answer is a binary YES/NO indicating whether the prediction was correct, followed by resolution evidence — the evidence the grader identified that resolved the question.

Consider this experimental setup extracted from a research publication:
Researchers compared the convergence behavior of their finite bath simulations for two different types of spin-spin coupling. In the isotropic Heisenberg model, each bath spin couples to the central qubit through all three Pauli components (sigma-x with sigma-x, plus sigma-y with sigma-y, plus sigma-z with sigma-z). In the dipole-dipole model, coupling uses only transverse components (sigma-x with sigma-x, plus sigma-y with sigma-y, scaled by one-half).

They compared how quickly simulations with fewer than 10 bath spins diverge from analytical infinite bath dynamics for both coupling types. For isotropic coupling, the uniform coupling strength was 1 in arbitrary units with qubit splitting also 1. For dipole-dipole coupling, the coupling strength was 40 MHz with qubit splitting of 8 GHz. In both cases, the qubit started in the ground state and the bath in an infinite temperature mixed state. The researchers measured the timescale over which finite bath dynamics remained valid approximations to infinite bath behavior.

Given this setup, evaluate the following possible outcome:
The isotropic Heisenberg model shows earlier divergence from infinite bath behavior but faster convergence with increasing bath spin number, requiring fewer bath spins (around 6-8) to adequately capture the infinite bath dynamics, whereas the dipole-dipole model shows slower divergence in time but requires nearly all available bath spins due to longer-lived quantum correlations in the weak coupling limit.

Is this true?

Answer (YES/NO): NO